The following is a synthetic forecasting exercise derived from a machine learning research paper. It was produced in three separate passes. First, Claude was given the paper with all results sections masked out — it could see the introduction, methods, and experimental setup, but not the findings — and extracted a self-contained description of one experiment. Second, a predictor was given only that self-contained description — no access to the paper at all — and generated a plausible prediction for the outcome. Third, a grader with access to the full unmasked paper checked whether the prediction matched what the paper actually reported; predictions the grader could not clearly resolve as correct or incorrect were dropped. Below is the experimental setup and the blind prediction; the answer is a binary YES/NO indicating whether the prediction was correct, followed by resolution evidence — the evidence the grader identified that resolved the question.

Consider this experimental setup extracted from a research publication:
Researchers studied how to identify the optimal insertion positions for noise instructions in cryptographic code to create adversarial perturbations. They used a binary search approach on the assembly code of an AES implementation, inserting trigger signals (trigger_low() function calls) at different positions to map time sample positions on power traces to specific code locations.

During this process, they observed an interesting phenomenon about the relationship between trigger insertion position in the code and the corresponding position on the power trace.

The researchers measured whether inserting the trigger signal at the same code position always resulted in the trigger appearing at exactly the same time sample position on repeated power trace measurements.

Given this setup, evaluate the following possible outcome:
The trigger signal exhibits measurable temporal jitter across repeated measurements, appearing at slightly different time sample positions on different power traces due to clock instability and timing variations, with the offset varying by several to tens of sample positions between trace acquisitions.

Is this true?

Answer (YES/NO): NO